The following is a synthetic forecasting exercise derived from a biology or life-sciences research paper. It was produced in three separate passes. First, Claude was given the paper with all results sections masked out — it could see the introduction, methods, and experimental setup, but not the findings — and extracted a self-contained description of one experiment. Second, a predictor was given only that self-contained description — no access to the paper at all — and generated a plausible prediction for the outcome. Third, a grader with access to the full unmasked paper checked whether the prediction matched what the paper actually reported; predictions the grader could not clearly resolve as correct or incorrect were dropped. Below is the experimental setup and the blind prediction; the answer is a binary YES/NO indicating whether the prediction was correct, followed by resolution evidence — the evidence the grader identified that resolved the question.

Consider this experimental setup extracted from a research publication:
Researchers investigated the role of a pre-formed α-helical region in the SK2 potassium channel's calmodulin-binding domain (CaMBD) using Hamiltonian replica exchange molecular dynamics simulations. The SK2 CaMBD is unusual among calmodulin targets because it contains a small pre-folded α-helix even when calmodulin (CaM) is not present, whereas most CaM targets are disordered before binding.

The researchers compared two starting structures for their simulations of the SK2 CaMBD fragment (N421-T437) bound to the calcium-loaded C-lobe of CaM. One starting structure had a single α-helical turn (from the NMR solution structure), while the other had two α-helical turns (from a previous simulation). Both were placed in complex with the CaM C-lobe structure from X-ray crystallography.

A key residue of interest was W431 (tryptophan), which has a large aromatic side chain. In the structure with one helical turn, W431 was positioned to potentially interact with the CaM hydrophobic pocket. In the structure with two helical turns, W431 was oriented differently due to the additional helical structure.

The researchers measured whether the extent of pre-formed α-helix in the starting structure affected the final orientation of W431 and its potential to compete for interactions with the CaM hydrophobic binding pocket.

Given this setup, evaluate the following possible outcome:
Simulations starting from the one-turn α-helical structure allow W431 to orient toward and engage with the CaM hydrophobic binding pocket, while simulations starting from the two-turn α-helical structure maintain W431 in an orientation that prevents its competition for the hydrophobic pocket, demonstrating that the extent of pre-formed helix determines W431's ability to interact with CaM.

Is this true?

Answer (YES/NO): YES